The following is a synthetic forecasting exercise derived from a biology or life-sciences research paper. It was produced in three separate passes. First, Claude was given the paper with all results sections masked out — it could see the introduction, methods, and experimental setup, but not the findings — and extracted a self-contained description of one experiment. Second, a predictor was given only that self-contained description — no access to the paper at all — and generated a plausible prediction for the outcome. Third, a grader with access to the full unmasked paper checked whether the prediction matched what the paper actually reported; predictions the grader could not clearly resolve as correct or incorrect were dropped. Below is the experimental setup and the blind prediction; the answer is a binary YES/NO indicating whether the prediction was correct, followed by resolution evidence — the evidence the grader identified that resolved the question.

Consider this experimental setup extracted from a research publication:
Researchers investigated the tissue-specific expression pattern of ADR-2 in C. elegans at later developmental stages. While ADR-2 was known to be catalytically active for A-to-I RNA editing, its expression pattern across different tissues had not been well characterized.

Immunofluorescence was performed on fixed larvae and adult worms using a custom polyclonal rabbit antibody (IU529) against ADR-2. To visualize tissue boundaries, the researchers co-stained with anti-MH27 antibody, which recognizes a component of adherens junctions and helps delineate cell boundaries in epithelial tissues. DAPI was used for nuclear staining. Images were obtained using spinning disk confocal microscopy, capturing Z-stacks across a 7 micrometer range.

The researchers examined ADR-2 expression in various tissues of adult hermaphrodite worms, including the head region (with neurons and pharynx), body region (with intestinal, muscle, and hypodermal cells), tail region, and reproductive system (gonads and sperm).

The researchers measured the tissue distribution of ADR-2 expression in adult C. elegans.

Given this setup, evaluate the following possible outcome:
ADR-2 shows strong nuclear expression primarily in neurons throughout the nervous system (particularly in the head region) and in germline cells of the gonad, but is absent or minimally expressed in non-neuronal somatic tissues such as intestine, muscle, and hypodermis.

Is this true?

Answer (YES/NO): NO